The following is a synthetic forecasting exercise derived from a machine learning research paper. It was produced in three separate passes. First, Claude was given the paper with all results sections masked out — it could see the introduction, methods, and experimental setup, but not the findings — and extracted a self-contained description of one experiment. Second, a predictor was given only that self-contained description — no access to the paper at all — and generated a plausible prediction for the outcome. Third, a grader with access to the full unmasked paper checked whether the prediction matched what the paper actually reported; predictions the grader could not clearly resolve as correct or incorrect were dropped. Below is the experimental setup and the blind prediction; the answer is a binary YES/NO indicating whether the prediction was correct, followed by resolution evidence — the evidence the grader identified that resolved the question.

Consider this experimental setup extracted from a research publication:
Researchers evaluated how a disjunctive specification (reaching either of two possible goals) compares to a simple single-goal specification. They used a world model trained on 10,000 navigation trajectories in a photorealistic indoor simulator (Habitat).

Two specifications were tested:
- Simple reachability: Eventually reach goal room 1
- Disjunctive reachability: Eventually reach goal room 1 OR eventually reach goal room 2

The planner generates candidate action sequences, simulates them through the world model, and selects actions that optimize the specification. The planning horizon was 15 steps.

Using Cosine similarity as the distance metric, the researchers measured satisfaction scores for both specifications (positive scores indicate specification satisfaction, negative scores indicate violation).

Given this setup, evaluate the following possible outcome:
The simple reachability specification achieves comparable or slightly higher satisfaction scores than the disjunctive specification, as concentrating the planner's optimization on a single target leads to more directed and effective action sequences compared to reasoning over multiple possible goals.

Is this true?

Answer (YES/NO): NO